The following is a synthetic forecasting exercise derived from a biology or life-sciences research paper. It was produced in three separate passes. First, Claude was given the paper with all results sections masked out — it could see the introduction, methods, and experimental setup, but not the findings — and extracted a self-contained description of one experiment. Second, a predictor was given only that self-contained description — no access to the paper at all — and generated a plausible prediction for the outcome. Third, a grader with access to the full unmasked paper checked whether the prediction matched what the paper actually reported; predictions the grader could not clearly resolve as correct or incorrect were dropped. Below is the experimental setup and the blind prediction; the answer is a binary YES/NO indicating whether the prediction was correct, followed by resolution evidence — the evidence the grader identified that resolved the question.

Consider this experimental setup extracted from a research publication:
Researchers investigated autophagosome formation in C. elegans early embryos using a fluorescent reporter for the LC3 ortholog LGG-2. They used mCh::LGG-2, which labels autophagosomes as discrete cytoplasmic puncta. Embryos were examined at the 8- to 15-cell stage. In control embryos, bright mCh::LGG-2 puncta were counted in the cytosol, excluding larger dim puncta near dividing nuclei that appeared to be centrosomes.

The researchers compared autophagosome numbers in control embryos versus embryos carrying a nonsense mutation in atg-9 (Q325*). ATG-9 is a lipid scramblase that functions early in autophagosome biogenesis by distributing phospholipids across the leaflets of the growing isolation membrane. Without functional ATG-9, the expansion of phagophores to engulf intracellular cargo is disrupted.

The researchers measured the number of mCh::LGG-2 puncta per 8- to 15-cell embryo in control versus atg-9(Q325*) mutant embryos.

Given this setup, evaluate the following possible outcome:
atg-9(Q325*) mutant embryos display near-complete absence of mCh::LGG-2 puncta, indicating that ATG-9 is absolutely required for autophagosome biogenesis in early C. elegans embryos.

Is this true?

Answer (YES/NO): YES